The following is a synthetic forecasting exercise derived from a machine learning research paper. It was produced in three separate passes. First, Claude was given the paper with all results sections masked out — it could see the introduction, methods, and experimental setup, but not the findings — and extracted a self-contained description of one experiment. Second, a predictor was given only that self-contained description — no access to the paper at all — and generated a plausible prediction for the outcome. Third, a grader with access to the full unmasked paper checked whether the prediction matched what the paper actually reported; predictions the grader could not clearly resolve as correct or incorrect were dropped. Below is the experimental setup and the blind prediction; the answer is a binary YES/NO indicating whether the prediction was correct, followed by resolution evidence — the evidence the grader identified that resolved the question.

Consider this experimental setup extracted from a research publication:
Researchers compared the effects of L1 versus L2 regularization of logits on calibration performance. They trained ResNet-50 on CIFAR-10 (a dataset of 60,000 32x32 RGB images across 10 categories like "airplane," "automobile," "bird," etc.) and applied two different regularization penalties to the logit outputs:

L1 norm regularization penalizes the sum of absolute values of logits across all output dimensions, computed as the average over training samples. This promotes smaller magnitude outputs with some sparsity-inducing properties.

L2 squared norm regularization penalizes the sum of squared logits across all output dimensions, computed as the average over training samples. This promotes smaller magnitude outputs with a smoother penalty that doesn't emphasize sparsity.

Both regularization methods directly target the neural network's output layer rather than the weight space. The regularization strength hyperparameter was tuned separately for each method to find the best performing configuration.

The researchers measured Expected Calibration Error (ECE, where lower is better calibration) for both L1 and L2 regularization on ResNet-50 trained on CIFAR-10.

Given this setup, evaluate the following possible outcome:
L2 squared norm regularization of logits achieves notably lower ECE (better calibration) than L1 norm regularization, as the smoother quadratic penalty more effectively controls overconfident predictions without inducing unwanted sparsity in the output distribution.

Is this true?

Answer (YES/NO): NO